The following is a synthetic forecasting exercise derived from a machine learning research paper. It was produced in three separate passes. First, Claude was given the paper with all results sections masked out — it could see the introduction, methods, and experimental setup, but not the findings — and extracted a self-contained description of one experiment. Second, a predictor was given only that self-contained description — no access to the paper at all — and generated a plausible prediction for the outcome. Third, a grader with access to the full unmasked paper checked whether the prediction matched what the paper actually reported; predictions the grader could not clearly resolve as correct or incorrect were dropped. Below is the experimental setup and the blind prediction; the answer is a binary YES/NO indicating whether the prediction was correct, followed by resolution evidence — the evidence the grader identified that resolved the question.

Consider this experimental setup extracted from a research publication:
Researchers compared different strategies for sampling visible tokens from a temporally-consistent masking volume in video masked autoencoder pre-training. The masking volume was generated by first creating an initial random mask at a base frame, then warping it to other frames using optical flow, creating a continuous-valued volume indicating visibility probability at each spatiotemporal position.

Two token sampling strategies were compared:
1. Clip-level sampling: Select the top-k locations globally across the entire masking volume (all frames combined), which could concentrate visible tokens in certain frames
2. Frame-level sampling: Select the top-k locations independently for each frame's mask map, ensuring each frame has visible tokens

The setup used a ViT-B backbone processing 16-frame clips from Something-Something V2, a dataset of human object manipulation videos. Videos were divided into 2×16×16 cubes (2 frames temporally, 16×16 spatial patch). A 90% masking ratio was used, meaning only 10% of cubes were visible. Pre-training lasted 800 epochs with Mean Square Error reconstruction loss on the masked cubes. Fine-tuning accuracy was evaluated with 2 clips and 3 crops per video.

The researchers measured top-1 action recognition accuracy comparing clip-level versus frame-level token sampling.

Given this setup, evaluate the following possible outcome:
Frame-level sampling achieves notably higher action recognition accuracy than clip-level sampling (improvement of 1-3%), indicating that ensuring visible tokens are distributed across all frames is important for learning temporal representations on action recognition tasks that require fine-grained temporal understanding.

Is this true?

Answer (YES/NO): NO